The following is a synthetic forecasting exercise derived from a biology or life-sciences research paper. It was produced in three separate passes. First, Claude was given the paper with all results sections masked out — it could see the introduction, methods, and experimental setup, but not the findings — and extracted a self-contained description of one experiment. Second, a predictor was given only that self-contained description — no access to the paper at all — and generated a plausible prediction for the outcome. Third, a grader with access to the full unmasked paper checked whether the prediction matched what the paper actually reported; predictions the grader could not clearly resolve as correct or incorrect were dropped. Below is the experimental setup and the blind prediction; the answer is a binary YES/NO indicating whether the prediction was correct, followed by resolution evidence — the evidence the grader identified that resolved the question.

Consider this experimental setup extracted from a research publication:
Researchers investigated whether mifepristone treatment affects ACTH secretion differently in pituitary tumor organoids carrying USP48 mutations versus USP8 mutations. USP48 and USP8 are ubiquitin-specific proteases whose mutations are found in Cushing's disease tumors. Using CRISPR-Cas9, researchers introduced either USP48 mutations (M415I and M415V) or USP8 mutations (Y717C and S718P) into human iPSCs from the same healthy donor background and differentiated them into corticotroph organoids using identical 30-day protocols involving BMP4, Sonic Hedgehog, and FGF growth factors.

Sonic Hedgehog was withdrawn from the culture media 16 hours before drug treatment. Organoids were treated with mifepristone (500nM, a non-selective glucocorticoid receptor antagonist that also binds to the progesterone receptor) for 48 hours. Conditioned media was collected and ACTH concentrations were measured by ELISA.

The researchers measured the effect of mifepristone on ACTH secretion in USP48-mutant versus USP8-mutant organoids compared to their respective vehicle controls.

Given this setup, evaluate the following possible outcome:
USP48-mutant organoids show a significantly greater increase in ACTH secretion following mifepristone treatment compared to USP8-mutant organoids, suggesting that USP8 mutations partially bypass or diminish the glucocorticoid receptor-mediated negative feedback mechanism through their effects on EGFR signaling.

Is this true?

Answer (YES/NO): NO